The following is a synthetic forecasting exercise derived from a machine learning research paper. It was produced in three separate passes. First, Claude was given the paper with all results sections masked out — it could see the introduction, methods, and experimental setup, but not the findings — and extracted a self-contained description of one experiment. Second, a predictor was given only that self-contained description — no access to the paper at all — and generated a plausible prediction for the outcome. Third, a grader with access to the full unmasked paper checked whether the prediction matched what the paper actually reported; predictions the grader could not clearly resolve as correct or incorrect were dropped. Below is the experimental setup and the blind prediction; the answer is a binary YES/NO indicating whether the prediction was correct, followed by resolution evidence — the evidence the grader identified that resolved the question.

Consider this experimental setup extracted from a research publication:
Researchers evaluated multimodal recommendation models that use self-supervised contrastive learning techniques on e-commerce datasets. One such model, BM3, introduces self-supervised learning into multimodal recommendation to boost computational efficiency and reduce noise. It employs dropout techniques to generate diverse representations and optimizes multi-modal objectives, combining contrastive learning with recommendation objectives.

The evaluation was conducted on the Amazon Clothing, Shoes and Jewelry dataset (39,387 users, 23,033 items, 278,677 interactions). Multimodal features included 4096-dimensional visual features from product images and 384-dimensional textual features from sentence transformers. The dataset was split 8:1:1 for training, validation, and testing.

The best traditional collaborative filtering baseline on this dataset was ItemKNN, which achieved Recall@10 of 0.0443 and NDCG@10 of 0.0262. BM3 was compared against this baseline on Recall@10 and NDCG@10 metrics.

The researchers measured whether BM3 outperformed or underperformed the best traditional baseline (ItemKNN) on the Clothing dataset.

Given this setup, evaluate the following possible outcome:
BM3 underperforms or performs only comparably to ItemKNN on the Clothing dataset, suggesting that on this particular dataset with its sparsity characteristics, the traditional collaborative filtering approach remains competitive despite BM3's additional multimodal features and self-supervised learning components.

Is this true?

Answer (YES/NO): YES